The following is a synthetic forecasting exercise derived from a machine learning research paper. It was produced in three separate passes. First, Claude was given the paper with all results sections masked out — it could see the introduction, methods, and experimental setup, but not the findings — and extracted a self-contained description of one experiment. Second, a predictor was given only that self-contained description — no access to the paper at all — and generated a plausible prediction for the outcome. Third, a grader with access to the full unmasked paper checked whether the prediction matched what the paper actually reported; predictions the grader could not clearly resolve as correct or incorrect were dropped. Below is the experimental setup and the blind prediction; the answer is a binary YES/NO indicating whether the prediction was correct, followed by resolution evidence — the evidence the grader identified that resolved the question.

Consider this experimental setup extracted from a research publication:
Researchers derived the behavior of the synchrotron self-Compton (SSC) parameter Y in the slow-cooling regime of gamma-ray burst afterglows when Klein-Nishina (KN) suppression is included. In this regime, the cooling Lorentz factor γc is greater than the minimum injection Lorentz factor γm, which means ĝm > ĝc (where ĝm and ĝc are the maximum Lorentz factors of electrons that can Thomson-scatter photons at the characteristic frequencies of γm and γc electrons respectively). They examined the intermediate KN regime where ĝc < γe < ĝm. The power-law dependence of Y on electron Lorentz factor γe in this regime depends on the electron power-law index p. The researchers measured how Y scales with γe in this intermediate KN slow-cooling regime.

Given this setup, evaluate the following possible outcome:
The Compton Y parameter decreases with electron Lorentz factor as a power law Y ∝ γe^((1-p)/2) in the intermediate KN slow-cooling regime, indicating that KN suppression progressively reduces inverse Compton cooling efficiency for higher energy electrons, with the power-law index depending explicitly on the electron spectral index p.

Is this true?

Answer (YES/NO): NO